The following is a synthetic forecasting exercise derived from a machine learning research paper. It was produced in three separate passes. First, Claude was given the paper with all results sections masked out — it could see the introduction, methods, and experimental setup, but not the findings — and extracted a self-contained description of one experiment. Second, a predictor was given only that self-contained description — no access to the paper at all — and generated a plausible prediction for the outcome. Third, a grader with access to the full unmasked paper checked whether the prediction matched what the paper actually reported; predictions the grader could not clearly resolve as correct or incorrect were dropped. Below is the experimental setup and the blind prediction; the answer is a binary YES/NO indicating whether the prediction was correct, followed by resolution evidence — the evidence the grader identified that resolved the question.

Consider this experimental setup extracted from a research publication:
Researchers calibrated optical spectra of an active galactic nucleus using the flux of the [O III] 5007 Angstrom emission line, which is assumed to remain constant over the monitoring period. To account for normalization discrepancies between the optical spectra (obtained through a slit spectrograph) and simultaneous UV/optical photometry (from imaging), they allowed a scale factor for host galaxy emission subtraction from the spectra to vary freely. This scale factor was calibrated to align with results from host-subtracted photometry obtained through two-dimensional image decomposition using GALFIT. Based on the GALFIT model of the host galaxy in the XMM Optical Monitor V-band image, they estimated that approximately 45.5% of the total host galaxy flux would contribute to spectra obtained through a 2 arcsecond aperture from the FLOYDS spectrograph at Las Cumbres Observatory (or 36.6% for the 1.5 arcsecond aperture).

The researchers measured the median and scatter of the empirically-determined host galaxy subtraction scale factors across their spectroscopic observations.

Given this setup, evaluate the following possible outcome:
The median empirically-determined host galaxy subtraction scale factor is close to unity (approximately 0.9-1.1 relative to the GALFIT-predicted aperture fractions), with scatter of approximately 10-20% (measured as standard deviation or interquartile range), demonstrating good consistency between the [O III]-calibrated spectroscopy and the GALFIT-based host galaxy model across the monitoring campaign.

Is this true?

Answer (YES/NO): NO